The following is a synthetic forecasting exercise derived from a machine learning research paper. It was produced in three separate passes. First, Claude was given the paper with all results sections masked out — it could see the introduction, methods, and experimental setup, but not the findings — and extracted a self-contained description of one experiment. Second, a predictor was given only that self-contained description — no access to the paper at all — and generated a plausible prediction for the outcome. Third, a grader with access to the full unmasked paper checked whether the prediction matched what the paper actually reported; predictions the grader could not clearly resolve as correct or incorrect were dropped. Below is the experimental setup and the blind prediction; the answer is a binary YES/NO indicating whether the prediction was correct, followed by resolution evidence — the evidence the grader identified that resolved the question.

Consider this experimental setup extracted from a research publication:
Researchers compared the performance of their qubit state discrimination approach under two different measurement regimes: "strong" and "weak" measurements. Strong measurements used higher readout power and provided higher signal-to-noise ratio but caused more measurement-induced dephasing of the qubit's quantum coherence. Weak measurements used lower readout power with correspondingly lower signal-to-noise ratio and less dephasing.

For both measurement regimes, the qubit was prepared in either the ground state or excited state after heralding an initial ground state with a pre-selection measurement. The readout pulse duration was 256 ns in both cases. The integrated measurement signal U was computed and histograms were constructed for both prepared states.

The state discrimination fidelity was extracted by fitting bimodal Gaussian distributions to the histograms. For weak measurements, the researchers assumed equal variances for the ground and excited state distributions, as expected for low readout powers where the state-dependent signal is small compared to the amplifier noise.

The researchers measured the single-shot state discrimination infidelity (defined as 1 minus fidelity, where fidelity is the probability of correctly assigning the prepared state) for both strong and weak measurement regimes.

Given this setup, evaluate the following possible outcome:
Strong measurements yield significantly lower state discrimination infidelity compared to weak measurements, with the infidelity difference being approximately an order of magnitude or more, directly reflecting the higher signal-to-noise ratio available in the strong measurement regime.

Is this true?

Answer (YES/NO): NO